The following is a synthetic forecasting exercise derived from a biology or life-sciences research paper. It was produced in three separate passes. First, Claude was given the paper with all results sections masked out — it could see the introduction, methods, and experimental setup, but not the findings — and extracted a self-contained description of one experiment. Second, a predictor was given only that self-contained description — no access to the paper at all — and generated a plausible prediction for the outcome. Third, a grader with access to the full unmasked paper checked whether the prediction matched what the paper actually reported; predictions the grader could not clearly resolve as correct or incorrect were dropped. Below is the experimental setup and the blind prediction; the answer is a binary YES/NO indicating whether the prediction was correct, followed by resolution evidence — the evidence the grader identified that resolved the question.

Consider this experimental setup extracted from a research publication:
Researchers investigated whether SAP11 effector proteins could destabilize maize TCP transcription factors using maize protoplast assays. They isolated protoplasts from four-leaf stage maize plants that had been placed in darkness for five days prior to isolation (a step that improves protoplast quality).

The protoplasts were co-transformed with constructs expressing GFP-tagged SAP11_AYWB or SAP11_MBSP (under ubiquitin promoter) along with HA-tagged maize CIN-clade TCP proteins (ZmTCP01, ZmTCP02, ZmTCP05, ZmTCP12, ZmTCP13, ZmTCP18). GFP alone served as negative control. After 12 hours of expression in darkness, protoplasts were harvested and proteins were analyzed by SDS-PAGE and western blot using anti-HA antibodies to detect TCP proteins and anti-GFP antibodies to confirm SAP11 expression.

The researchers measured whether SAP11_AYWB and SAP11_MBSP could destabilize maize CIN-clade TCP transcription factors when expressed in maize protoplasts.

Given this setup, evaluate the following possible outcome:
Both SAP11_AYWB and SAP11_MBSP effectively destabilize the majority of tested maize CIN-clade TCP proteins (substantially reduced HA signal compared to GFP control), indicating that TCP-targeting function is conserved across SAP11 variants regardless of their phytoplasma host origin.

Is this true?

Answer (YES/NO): NO